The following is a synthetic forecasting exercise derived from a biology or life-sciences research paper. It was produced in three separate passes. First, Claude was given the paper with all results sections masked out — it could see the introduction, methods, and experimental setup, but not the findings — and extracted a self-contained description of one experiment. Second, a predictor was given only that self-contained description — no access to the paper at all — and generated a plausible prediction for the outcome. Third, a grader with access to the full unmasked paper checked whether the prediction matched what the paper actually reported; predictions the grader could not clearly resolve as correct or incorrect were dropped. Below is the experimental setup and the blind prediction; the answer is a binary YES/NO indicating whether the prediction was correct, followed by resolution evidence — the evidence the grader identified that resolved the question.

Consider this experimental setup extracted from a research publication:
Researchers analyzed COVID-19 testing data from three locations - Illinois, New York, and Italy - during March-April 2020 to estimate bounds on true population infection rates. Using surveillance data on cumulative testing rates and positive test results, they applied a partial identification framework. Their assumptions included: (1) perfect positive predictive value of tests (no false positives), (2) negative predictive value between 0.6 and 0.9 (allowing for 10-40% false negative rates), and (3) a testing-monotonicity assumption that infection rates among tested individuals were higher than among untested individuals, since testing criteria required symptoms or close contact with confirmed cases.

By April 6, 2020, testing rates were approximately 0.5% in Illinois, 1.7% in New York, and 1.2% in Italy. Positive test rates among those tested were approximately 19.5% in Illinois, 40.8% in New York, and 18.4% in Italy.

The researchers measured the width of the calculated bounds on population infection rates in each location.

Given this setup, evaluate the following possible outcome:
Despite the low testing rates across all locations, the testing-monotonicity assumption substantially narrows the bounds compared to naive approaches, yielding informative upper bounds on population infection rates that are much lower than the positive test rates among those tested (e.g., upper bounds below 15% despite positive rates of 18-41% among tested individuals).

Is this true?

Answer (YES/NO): NO